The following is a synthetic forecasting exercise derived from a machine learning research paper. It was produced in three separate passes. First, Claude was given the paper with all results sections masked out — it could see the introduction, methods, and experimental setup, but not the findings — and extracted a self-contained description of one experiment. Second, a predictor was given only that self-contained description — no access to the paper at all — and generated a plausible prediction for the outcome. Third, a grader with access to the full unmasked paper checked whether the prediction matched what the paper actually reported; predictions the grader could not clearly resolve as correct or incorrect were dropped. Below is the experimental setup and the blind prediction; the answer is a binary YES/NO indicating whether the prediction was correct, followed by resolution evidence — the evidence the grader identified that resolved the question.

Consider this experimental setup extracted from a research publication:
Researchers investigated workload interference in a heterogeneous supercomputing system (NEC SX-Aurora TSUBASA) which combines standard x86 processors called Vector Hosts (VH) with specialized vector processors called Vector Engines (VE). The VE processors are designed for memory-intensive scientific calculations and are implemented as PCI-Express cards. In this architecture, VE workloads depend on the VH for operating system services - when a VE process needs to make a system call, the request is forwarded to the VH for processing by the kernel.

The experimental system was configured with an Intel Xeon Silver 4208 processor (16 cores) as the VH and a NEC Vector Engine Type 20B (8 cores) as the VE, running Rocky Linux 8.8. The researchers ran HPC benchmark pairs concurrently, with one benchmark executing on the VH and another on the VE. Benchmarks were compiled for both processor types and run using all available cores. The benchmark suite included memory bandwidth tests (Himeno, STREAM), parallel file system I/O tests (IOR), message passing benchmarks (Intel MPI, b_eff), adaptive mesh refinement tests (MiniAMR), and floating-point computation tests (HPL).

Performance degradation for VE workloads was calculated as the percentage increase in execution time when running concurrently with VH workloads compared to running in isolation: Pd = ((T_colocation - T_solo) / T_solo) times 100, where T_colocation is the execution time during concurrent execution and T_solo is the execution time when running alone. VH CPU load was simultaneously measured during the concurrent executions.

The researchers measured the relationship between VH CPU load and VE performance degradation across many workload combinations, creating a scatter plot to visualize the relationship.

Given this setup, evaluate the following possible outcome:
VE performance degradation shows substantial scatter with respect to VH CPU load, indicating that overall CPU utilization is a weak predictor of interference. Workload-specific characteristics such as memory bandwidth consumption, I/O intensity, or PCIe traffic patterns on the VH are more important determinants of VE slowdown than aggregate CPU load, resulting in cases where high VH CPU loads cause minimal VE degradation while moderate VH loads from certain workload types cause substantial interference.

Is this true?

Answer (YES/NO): YES